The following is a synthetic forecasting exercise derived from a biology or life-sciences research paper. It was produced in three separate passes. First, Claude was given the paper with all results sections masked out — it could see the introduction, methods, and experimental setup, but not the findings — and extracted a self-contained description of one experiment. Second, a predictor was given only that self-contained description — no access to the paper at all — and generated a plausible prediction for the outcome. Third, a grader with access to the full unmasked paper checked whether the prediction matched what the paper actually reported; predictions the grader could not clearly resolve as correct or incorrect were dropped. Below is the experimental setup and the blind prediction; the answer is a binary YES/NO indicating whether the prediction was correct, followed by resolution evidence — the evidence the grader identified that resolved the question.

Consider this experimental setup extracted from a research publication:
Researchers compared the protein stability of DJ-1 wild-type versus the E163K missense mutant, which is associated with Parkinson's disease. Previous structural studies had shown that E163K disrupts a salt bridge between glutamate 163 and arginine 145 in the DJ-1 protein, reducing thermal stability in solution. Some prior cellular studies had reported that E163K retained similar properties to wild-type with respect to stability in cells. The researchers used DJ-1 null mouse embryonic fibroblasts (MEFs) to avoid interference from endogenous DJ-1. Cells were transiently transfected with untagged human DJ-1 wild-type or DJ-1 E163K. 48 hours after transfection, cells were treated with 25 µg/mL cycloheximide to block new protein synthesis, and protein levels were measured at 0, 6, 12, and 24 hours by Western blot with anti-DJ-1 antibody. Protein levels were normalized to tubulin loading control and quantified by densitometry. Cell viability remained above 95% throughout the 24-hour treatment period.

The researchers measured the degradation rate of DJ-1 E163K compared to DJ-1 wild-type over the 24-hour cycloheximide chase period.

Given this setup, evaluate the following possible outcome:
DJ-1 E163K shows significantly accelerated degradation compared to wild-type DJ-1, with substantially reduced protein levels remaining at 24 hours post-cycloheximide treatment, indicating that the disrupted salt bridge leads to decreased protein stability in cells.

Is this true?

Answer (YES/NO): YES